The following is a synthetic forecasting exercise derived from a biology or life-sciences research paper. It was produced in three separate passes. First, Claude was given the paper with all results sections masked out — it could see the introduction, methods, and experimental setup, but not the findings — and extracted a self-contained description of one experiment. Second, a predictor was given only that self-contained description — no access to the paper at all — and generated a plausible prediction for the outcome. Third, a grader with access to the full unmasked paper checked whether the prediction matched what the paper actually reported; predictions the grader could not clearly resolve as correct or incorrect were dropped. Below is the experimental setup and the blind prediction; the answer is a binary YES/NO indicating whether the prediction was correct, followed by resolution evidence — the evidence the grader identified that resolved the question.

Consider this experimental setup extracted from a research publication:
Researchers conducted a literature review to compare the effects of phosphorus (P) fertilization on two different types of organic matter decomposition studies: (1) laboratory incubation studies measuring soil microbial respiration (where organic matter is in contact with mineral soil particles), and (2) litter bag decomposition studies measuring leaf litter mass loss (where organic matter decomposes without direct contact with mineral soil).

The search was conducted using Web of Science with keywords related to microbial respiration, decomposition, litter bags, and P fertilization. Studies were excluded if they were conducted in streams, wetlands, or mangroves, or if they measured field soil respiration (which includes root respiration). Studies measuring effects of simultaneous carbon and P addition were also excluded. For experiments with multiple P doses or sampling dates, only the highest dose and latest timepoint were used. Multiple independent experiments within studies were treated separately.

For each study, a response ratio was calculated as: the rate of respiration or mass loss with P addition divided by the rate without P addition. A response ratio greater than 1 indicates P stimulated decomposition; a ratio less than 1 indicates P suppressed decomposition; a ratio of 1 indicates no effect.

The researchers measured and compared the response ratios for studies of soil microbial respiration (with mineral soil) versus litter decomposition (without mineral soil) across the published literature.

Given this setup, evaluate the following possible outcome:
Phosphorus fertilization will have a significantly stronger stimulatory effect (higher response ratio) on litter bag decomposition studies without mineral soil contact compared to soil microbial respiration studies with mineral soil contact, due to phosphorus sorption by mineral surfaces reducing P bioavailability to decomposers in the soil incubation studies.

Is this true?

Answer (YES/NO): NO